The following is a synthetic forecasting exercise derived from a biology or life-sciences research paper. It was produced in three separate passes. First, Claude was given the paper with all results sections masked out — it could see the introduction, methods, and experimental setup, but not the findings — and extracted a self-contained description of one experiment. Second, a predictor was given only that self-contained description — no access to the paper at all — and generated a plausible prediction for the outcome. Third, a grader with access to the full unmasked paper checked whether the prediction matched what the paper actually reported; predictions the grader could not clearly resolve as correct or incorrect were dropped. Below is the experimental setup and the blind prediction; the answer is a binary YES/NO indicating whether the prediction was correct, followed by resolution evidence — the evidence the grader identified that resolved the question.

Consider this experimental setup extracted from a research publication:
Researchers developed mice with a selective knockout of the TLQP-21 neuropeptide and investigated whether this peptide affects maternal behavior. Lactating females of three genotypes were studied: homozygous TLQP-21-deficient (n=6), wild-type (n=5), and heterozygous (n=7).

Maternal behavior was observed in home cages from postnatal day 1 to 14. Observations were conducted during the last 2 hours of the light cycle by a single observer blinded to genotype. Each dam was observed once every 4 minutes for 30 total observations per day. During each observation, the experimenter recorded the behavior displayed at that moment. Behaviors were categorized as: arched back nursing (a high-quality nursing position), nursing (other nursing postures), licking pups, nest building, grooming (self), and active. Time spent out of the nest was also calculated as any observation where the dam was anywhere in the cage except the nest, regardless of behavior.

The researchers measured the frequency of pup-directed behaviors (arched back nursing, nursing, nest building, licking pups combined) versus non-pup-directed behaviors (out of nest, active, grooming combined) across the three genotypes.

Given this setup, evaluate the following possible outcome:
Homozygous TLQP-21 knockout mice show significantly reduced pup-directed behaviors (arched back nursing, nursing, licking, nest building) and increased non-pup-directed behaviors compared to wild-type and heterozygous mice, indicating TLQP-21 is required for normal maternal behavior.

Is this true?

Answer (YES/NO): NO